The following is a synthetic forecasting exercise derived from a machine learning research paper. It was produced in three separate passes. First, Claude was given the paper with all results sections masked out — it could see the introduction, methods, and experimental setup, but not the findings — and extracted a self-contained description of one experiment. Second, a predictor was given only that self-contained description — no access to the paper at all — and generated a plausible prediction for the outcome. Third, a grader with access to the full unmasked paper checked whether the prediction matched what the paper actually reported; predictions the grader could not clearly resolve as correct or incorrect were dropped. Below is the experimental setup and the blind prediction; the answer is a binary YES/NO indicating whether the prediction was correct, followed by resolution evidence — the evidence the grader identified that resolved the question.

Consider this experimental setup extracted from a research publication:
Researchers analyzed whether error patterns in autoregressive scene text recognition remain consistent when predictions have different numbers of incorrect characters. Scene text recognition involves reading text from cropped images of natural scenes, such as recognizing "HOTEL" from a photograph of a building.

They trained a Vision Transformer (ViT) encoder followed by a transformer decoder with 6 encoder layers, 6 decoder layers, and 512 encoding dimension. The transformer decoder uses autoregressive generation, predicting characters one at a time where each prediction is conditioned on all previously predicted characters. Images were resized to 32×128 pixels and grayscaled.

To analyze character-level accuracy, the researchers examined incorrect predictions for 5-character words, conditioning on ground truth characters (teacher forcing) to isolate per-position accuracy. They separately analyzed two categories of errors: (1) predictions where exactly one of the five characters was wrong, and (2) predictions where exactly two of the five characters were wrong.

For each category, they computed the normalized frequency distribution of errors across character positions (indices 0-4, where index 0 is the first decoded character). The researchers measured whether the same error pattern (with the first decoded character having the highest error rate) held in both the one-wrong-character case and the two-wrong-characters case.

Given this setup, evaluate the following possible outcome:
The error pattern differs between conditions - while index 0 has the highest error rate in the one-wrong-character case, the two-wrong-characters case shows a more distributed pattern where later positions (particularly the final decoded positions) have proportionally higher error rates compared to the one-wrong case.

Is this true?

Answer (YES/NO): NO